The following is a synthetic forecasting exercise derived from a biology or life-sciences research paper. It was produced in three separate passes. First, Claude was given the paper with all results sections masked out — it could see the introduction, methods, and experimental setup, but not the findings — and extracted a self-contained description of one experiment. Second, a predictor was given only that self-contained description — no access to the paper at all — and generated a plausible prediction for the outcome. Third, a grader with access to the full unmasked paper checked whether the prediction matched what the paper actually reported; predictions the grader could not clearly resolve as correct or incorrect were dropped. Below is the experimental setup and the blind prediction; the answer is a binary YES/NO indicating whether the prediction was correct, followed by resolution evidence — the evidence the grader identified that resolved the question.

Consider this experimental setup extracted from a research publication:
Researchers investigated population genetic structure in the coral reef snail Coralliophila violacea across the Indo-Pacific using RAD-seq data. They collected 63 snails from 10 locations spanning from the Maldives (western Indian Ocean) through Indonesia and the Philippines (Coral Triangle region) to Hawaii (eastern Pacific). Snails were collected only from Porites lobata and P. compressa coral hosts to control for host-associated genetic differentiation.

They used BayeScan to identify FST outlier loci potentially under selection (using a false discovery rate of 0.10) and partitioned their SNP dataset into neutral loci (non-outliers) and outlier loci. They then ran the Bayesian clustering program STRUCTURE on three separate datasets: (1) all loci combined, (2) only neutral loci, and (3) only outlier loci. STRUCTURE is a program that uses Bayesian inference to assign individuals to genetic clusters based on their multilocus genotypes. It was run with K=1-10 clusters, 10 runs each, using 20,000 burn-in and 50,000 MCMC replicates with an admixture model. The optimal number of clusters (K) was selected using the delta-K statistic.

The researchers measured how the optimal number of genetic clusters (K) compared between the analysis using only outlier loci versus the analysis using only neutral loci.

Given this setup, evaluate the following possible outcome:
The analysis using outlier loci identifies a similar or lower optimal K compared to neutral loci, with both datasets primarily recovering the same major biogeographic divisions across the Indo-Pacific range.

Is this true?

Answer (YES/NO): NO